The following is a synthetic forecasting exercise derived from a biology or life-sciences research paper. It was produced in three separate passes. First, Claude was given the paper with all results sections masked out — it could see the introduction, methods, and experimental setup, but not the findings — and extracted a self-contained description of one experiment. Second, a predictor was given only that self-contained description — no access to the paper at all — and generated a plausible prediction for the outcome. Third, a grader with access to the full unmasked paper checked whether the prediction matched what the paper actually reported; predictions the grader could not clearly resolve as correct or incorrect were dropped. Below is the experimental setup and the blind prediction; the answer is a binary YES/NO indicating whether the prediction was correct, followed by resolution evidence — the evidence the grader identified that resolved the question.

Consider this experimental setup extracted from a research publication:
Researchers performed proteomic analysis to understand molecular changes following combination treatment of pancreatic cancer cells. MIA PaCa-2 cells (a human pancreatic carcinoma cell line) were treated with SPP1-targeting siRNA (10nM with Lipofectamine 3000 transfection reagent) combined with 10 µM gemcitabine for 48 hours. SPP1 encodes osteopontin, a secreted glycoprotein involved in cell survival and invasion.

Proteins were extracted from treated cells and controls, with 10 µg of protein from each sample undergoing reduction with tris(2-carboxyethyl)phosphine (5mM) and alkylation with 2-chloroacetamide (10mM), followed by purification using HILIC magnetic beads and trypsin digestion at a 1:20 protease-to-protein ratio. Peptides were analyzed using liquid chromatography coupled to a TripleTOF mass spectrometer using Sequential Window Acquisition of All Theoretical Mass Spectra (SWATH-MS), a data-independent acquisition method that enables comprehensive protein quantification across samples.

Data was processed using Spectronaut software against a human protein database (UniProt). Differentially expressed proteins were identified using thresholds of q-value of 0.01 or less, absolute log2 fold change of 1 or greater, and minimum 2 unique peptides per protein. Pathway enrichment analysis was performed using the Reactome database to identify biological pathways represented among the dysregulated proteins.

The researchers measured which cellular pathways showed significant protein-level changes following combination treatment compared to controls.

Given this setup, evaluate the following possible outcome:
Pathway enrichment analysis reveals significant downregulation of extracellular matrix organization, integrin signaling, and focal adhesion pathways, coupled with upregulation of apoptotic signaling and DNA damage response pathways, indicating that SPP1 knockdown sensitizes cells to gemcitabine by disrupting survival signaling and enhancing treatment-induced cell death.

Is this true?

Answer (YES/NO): NO